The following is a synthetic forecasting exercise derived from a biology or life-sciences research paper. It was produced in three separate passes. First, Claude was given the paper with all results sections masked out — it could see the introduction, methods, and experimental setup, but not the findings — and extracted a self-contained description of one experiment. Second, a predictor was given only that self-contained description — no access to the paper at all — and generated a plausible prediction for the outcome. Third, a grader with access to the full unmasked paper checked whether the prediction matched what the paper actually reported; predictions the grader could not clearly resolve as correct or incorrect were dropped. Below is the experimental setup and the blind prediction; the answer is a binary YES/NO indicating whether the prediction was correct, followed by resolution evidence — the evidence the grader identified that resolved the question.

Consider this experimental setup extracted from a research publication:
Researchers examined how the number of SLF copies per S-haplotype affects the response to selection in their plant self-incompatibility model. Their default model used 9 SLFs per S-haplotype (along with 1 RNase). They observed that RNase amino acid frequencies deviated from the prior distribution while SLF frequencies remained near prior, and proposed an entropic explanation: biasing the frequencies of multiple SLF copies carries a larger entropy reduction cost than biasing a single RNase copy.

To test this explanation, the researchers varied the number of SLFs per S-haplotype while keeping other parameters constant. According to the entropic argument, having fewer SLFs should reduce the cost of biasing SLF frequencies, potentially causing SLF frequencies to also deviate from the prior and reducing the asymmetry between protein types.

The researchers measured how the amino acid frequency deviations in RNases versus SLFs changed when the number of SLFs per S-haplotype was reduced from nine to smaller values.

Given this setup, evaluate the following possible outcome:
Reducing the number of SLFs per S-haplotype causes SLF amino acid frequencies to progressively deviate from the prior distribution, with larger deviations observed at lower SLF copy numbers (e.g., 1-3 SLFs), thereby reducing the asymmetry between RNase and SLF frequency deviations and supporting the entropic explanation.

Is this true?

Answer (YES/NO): NO